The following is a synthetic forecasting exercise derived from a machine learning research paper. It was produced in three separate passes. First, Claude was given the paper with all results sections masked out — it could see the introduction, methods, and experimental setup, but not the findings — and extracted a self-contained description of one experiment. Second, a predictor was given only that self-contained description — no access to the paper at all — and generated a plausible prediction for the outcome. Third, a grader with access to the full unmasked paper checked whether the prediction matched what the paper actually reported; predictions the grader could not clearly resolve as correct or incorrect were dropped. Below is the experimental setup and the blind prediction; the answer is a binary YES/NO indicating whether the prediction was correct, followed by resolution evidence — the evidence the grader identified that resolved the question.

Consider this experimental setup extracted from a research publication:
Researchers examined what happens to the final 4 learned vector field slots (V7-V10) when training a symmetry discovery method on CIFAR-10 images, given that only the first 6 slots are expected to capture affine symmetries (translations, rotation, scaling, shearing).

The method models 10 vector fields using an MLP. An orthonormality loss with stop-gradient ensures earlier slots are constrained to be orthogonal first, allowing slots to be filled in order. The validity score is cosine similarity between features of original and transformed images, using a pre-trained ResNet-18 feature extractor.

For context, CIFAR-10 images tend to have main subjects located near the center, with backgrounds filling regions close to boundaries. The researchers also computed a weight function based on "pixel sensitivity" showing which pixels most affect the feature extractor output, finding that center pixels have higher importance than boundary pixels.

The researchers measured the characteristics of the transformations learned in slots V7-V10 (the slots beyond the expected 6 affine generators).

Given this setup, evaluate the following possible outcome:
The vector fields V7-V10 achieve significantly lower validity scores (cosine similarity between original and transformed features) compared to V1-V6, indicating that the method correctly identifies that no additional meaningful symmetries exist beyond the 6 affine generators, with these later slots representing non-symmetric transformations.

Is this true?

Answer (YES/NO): NO